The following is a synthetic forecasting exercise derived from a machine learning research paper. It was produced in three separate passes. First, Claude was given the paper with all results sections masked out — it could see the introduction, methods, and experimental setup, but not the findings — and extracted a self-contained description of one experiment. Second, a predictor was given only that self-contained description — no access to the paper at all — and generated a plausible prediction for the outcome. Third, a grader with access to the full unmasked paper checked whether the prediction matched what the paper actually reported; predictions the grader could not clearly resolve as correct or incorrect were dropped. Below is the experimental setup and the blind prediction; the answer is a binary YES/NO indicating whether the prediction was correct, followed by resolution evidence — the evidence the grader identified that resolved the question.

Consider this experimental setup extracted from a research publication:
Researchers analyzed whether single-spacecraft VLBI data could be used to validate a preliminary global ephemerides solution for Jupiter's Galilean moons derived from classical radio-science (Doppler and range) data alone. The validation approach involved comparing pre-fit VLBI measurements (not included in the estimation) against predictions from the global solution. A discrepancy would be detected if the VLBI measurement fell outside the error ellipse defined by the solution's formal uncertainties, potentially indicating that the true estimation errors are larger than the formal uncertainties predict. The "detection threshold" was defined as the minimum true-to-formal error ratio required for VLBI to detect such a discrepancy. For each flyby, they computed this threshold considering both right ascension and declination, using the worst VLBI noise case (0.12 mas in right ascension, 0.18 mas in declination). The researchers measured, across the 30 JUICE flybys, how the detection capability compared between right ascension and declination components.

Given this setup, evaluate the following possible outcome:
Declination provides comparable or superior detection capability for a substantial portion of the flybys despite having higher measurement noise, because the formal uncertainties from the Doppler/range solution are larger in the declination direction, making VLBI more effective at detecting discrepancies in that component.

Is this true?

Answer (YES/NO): YES